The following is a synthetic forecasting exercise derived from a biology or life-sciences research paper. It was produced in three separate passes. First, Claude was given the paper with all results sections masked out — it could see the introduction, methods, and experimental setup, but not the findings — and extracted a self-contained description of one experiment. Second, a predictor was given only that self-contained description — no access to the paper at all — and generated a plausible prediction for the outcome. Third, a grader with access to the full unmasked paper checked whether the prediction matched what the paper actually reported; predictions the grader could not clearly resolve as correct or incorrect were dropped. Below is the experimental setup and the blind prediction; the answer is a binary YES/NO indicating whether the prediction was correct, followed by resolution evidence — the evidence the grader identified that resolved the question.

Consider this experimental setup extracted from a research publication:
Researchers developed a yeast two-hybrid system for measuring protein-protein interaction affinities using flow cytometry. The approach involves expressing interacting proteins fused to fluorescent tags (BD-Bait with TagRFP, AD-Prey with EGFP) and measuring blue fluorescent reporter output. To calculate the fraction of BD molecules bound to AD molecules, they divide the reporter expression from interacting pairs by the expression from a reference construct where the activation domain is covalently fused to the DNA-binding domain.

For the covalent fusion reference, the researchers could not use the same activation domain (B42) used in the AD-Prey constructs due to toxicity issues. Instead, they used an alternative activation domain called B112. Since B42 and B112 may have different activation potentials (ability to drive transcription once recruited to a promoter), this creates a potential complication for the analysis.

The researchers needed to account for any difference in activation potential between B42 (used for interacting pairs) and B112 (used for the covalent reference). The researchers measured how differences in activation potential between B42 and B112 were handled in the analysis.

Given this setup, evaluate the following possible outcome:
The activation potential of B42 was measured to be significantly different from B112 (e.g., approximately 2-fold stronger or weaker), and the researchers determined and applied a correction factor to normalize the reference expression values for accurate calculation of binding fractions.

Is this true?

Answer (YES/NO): YES